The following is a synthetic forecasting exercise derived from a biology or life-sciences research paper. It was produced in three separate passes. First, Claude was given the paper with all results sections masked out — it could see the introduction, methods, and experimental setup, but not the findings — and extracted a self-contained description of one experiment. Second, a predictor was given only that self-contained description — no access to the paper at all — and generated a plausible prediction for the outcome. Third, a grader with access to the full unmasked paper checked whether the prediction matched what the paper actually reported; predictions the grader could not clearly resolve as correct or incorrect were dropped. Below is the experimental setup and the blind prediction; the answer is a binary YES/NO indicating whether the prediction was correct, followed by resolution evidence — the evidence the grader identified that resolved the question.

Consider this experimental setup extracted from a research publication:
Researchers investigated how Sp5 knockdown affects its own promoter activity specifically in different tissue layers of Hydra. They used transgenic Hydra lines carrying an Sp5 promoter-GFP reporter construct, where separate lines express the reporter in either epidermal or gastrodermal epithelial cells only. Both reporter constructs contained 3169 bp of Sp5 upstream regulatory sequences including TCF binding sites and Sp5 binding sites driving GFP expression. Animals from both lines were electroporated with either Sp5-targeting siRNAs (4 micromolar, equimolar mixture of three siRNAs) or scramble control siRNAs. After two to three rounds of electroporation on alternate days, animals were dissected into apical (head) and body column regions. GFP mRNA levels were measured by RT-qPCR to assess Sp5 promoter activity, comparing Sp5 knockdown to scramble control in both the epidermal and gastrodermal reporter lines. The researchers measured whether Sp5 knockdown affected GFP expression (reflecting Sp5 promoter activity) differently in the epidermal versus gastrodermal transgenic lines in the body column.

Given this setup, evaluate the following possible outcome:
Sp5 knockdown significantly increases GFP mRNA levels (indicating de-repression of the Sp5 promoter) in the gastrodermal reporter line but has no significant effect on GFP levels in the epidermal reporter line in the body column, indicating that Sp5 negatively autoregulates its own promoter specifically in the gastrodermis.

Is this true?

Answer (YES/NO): NO